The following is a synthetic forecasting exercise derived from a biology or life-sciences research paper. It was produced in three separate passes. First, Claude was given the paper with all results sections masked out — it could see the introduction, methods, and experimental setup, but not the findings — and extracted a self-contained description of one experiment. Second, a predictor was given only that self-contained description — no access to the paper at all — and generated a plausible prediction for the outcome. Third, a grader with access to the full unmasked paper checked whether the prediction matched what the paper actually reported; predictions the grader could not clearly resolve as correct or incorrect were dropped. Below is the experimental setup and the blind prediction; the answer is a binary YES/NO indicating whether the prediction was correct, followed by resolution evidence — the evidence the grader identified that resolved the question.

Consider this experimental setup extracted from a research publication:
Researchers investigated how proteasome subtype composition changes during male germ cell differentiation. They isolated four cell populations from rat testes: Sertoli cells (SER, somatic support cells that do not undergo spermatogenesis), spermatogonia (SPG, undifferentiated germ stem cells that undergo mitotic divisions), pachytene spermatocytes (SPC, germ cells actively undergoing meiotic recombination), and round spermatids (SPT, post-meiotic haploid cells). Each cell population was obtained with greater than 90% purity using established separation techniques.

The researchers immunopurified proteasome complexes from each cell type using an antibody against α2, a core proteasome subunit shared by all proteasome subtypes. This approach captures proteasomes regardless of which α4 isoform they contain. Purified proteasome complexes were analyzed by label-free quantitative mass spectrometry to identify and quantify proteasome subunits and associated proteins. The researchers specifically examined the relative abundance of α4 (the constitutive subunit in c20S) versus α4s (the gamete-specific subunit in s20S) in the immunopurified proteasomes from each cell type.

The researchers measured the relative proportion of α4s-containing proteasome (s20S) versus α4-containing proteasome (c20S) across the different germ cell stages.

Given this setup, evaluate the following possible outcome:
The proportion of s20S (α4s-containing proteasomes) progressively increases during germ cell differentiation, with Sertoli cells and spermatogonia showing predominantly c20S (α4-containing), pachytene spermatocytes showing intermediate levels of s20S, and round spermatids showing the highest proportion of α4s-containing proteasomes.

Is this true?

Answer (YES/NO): NO